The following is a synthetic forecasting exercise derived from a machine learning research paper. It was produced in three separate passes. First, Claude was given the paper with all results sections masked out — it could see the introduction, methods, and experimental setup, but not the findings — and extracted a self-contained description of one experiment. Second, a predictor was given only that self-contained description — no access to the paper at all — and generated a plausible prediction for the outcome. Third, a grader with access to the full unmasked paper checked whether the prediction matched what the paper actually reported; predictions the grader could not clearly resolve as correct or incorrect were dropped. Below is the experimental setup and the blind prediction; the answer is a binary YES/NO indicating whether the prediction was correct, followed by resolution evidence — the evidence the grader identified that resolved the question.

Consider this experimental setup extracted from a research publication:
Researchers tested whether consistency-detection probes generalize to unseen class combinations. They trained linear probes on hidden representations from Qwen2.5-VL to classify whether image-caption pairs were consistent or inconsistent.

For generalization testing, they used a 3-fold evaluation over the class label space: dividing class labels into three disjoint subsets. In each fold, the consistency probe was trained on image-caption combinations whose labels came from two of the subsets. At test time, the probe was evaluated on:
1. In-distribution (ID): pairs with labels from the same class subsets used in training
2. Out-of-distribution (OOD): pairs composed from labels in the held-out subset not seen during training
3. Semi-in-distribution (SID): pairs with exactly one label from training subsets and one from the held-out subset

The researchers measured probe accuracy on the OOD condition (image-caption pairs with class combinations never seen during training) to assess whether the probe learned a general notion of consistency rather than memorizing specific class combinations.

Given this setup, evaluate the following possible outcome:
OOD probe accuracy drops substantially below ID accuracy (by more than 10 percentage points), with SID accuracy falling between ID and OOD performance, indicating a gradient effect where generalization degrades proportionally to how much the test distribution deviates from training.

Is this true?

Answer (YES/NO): NO